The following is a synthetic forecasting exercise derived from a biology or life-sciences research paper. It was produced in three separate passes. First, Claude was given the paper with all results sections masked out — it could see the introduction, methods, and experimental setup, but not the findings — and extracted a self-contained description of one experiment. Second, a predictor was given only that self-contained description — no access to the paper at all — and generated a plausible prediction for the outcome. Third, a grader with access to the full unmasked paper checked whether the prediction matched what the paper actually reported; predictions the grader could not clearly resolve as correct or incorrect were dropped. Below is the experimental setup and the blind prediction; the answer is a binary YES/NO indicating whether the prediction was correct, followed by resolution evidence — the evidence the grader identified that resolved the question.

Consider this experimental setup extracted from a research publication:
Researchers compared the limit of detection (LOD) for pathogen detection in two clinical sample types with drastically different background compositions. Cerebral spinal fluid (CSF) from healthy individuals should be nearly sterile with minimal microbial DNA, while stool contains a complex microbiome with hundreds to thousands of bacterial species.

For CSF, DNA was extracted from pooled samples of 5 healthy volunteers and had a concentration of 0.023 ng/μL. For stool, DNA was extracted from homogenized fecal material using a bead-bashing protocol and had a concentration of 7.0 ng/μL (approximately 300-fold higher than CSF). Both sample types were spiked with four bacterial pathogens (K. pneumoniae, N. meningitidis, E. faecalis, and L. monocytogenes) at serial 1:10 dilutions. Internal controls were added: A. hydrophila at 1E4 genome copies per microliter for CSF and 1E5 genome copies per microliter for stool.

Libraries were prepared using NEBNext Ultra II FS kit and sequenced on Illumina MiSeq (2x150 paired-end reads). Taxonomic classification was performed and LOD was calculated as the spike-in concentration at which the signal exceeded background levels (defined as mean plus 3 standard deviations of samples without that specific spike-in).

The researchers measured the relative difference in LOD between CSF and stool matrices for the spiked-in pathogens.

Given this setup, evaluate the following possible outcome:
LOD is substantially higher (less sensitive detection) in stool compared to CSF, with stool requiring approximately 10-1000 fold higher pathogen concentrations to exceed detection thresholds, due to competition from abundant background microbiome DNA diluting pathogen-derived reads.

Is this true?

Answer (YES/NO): YES